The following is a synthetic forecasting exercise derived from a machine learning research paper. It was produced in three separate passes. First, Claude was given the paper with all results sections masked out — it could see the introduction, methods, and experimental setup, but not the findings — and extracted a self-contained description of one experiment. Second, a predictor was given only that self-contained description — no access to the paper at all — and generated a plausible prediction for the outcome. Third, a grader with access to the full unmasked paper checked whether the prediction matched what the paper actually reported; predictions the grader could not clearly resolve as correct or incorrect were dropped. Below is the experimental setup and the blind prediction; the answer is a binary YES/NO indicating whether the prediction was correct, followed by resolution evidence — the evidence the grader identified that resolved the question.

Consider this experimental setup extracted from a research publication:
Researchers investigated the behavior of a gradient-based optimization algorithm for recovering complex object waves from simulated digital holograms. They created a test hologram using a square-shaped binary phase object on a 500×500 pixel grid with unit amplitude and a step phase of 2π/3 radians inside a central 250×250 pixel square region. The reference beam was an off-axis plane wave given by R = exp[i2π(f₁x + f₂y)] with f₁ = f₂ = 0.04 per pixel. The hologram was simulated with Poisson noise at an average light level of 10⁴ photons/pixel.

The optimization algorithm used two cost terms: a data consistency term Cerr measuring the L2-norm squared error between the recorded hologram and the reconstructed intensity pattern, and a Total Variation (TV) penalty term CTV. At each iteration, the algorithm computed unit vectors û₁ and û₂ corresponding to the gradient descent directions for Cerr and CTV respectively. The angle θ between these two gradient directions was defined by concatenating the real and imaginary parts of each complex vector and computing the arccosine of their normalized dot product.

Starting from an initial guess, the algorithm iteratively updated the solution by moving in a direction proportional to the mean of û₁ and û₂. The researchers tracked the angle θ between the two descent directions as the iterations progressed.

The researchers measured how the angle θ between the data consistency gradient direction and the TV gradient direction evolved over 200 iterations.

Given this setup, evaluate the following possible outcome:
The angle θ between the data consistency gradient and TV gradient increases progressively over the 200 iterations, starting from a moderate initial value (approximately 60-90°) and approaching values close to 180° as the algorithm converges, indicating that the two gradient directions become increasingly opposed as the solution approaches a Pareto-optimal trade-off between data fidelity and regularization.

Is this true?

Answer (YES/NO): NO